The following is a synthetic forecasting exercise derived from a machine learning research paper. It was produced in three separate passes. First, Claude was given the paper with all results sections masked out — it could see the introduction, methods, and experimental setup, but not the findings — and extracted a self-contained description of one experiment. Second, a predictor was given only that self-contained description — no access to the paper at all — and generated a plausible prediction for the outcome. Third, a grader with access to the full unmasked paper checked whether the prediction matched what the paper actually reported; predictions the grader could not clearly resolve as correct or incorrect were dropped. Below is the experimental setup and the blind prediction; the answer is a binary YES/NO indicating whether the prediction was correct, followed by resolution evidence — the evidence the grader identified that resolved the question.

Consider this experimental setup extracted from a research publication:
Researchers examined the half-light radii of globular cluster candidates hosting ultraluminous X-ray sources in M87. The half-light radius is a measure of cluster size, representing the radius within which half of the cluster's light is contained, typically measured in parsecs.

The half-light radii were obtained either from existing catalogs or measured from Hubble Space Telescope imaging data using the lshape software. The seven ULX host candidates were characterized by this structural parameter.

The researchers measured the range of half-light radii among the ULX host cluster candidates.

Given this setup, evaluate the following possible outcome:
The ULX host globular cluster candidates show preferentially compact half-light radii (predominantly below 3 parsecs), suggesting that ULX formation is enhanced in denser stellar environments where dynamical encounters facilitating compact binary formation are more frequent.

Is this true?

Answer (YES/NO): YES